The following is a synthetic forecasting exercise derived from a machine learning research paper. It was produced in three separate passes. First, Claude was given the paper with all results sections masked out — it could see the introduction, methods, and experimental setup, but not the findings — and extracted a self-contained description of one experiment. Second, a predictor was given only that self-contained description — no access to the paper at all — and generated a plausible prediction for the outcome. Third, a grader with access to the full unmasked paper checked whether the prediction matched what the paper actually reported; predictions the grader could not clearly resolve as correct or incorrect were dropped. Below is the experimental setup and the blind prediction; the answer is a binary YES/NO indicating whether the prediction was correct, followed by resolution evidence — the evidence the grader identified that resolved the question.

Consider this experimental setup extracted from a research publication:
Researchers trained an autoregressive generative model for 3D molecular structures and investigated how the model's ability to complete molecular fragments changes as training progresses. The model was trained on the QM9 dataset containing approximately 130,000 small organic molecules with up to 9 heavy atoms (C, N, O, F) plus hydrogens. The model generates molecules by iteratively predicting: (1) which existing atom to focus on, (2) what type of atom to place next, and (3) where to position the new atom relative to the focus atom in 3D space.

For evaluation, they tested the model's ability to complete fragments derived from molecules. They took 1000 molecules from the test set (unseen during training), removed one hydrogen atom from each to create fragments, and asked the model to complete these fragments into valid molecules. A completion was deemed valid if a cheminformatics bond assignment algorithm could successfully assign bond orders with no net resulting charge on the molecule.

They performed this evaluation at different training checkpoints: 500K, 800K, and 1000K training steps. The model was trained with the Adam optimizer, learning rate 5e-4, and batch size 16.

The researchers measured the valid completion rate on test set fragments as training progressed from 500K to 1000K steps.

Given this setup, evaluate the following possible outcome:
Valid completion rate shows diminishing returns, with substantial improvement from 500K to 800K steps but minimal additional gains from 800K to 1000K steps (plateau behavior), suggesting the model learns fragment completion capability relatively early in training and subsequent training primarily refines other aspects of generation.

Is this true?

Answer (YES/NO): NO